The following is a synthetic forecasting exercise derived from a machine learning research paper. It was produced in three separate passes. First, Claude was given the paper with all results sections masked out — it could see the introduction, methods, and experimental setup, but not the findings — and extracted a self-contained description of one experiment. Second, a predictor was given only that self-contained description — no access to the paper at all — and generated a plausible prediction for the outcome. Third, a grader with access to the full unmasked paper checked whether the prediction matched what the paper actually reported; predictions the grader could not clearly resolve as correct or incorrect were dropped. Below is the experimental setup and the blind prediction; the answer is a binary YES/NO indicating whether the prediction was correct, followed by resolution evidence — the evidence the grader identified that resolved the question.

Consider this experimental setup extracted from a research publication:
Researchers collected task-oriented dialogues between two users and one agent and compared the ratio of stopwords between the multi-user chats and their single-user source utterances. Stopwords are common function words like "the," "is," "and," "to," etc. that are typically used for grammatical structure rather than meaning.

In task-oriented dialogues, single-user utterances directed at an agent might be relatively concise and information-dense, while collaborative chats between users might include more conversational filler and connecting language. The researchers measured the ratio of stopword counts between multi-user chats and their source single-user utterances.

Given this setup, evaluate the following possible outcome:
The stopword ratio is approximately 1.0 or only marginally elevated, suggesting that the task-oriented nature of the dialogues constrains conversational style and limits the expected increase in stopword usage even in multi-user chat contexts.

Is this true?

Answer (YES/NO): NO